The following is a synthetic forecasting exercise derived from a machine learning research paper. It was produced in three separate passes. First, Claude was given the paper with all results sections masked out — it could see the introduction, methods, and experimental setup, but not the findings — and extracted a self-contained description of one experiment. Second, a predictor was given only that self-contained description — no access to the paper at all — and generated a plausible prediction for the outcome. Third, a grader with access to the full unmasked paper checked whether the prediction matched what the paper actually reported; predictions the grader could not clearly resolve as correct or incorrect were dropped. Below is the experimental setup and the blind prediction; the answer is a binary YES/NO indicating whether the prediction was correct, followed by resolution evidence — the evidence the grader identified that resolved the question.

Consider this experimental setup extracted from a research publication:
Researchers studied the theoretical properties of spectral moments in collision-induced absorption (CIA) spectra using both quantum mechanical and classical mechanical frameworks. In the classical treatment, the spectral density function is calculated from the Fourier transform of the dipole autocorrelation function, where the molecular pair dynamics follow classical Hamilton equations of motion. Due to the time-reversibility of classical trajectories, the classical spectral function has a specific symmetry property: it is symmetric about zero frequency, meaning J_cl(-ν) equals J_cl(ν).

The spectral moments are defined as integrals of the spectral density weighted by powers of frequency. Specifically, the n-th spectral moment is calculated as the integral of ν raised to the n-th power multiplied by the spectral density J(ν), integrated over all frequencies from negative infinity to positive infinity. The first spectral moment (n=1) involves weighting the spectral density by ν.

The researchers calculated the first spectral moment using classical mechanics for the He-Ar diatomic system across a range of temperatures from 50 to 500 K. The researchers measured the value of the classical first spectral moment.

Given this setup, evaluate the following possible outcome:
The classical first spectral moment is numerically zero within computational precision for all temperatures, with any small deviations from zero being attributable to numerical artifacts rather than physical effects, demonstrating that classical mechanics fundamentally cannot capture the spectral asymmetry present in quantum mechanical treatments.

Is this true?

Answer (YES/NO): NO